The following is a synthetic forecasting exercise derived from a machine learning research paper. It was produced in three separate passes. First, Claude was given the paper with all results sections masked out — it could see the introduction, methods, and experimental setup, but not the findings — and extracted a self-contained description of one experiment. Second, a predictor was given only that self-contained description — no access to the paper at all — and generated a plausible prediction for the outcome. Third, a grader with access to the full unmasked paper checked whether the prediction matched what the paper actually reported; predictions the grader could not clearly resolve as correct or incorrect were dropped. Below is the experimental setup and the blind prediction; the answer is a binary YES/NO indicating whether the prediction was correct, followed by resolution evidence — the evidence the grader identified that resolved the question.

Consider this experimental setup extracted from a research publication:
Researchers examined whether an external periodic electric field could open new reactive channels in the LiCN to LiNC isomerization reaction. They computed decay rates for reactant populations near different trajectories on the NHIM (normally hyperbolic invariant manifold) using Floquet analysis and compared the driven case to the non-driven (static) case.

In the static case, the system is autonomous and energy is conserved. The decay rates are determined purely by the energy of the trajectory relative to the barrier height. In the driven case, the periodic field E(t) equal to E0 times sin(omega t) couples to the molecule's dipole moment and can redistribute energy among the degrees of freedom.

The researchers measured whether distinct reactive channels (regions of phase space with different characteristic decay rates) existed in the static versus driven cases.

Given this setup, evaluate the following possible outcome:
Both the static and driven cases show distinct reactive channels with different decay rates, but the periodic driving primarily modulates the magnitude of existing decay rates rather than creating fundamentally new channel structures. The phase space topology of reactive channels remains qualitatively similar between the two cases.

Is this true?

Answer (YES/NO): NO